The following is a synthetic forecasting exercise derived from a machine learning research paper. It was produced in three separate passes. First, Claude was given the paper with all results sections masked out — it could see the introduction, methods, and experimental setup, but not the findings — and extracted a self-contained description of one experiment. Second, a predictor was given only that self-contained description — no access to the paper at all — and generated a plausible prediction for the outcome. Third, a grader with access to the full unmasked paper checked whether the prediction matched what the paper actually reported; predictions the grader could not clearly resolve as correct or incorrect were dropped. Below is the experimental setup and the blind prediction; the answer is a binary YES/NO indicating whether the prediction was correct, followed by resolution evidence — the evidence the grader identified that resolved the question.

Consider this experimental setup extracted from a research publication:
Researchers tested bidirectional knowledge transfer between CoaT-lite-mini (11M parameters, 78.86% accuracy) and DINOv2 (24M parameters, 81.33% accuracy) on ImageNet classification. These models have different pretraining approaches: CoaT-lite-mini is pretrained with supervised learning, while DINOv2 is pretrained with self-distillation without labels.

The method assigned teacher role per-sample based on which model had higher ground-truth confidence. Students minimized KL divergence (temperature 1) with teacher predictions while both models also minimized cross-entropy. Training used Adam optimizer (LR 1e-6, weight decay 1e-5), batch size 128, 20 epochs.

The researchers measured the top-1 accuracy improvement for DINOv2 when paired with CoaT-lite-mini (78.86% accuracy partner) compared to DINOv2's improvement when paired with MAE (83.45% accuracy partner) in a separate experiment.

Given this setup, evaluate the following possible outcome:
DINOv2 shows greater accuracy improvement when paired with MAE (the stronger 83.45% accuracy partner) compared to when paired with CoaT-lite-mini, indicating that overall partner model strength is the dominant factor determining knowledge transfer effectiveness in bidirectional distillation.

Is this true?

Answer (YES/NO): YES